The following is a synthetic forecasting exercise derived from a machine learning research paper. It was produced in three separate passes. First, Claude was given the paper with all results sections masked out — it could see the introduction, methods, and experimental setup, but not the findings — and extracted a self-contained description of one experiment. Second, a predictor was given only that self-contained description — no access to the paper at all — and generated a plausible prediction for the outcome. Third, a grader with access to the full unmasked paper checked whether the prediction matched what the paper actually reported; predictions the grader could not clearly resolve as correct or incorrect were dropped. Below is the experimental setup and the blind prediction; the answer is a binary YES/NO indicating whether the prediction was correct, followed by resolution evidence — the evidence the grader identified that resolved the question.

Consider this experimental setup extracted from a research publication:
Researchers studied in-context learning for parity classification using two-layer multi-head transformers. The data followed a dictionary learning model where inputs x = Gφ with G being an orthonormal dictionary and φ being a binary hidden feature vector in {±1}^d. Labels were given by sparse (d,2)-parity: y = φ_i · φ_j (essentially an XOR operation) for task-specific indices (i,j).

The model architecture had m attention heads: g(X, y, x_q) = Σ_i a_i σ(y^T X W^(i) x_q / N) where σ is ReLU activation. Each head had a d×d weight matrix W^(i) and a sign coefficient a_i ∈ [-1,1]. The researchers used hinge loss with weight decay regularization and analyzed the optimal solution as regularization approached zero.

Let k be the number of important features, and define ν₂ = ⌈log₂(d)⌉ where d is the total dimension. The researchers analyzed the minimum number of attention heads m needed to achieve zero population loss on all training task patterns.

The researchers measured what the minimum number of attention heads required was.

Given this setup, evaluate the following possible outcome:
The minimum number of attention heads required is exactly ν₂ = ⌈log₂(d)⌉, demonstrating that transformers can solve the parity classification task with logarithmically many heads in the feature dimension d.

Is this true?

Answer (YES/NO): NO